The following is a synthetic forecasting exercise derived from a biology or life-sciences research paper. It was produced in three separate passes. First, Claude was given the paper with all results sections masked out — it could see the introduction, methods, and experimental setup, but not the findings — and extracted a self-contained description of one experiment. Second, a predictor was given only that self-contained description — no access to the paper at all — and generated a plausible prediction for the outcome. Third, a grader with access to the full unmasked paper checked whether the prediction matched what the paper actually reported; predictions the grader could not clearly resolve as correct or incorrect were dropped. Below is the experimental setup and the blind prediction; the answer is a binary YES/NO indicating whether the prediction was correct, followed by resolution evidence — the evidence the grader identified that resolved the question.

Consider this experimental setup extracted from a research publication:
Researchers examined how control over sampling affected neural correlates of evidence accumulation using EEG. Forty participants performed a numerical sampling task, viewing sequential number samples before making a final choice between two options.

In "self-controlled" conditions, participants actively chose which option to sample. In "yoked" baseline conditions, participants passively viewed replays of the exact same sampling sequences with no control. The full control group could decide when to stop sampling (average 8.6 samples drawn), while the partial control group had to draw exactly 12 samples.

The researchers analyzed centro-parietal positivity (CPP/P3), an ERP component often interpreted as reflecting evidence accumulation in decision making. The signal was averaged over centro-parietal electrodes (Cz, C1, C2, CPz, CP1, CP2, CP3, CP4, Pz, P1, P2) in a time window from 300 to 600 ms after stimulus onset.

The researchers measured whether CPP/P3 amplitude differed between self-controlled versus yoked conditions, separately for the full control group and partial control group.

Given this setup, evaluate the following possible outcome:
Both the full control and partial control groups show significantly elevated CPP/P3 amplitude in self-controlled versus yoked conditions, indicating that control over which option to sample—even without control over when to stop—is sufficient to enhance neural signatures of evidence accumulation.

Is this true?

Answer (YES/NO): NO